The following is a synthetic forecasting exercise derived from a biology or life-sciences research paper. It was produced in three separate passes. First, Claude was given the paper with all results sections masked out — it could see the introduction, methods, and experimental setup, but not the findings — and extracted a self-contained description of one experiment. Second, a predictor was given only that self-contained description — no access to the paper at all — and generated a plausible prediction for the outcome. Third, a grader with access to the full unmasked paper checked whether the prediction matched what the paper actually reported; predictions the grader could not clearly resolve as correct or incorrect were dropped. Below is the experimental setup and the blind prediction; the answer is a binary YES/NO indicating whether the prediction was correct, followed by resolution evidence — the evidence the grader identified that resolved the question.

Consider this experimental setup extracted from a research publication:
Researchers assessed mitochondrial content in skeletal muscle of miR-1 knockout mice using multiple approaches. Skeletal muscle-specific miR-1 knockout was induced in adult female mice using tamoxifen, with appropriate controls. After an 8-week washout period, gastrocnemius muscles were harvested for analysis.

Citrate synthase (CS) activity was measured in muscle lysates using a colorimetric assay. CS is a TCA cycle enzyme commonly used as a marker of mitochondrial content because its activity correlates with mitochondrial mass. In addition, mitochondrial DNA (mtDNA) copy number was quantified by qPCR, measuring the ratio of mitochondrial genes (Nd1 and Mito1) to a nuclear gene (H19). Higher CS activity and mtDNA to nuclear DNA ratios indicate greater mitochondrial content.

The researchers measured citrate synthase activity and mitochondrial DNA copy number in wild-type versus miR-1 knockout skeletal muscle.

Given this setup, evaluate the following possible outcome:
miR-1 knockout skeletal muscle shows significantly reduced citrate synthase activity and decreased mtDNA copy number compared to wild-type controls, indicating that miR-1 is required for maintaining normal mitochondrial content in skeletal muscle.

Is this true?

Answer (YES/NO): NO